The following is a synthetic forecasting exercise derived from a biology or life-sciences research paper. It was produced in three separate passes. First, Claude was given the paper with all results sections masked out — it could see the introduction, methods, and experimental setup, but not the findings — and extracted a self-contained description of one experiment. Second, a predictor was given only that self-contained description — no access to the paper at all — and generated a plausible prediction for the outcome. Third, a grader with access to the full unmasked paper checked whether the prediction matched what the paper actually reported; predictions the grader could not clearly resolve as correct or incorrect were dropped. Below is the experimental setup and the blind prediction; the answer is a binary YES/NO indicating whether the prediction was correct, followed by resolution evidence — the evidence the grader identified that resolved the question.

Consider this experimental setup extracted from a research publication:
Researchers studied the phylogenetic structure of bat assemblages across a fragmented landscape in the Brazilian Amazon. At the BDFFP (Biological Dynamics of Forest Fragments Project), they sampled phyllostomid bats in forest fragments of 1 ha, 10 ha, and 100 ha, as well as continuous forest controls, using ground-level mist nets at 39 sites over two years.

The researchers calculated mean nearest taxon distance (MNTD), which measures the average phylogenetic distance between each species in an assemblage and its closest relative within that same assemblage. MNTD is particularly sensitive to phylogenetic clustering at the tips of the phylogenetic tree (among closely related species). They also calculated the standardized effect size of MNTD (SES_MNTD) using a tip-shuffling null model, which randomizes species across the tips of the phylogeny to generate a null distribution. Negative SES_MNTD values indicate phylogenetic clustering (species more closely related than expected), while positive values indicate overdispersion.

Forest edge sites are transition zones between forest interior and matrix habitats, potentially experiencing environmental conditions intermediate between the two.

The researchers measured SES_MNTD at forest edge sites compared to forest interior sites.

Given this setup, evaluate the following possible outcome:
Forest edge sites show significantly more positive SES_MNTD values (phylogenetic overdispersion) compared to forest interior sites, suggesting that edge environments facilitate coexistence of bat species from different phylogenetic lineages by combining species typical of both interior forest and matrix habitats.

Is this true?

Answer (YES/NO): NO